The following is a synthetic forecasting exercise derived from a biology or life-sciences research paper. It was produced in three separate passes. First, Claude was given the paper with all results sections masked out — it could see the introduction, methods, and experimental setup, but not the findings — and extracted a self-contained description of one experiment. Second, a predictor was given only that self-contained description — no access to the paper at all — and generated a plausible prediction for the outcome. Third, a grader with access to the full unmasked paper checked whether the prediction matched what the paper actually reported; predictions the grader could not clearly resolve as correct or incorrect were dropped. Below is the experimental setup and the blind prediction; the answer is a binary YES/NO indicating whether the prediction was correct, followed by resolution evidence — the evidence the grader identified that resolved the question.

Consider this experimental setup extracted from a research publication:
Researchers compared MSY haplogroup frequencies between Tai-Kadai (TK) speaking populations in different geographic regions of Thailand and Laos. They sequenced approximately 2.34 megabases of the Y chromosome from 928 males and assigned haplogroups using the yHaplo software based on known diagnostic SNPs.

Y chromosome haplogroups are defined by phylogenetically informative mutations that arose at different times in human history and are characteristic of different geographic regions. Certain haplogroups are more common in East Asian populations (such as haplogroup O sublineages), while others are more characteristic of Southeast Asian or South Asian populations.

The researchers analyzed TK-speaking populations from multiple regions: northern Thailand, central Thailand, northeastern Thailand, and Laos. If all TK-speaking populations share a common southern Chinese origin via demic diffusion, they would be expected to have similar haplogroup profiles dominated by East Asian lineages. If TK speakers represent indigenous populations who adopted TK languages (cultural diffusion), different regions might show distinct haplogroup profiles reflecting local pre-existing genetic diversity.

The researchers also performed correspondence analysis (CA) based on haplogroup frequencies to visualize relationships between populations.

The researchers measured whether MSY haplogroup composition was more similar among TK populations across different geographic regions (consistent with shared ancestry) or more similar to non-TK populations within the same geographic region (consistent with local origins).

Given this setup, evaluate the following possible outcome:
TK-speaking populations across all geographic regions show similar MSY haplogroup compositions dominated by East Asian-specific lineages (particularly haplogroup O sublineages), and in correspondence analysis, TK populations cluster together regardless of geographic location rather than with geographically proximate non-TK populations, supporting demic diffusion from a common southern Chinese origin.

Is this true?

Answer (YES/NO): NO